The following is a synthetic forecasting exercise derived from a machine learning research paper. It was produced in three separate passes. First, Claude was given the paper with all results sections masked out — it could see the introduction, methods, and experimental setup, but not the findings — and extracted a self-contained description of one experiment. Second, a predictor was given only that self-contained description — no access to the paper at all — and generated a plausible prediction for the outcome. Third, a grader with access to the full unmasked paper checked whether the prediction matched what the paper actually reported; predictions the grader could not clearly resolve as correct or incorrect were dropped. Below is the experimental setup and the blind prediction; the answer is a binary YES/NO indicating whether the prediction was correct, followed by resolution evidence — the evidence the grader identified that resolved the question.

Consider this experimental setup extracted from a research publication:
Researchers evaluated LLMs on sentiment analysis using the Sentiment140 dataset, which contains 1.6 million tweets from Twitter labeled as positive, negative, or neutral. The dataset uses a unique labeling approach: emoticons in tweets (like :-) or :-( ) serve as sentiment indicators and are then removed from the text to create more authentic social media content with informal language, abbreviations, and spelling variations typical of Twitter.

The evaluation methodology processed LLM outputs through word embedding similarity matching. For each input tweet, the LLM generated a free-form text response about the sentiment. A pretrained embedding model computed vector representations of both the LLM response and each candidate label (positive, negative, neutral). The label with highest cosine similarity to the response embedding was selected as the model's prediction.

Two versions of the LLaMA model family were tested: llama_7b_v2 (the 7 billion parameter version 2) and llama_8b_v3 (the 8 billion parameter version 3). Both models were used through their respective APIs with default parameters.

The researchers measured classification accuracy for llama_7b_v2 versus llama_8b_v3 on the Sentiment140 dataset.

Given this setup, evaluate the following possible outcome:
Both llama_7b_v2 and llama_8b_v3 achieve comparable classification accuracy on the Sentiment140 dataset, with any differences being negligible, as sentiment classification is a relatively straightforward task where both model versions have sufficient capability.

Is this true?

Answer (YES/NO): NO